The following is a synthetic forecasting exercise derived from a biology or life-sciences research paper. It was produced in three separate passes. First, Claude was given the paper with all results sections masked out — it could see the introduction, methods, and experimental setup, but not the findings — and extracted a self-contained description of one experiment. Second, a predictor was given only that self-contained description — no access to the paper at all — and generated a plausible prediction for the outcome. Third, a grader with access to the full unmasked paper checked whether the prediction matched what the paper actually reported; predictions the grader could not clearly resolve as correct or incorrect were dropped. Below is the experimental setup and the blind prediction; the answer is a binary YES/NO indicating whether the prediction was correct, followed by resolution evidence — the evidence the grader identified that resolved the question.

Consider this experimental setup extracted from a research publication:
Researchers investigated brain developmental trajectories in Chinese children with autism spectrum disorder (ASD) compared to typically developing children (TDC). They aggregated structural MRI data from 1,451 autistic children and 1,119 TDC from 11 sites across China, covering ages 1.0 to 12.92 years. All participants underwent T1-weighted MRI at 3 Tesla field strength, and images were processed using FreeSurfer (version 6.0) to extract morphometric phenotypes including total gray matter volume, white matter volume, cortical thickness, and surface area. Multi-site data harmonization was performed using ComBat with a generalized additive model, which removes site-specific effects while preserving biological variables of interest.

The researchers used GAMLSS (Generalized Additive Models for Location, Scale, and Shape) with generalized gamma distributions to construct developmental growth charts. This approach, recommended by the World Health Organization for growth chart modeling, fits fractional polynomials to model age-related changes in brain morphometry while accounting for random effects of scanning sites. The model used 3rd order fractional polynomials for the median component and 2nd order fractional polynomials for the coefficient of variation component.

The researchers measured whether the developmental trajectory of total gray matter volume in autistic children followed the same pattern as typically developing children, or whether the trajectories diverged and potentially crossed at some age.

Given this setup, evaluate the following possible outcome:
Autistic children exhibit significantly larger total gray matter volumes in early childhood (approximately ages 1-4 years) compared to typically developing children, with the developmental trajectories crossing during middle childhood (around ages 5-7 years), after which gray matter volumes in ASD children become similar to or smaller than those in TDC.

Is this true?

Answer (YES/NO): NO